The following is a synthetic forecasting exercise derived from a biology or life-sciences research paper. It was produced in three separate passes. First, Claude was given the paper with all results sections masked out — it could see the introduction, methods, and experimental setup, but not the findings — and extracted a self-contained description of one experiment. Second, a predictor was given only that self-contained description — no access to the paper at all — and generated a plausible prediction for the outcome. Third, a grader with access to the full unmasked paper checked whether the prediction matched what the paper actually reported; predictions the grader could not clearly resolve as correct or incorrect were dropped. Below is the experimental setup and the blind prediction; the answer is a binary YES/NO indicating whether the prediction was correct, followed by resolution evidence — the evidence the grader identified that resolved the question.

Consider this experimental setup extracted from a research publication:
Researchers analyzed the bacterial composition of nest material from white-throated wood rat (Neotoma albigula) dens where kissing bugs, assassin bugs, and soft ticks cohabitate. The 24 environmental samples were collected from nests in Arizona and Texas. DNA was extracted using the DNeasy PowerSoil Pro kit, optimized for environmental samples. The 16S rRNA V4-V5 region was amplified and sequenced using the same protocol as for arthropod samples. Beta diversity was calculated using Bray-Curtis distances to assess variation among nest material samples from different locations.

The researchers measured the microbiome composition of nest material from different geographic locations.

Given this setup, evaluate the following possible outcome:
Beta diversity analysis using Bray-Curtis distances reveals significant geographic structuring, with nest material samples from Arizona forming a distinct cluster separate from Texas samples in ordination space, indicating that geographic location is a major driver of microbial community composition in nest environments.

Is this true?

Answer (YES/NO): NO